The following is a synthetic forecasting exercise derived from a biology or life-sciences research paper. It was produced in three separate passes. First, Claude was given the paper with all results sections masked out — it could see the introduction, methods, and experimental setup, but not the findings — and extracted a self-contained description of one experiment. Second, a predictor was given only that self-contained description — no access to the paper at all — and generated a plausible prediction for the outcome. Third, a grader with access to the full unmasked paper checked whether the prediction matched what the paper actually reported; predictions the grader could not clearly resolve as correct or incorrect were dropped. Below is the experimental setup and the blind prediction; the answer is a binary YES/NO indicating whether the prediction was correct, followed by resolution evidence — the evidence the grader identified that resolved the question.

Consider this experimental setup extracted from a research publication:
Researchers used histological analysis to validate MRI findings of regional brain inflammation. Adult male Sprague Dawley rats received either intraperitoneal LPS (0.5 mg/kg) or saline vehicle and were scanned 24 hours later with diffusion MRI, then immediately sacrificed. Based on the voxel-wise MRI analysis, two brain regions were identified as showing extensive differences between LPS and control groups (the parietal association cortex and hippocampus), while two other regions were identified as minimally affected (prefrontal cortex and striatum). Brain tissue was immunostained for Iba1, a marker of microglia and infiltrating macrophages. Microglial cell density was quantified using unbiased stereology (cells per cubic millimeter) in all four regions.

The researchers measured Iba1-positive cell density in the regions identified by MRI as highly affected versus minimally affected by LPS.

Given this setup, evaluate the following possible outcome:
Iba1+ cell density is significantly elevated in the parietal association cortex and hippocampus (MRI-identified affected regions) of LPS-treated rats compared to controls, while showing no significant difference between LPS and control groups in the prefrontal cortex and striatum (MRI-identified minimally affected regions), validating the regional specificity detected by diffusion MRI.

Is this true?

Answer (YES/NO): NO